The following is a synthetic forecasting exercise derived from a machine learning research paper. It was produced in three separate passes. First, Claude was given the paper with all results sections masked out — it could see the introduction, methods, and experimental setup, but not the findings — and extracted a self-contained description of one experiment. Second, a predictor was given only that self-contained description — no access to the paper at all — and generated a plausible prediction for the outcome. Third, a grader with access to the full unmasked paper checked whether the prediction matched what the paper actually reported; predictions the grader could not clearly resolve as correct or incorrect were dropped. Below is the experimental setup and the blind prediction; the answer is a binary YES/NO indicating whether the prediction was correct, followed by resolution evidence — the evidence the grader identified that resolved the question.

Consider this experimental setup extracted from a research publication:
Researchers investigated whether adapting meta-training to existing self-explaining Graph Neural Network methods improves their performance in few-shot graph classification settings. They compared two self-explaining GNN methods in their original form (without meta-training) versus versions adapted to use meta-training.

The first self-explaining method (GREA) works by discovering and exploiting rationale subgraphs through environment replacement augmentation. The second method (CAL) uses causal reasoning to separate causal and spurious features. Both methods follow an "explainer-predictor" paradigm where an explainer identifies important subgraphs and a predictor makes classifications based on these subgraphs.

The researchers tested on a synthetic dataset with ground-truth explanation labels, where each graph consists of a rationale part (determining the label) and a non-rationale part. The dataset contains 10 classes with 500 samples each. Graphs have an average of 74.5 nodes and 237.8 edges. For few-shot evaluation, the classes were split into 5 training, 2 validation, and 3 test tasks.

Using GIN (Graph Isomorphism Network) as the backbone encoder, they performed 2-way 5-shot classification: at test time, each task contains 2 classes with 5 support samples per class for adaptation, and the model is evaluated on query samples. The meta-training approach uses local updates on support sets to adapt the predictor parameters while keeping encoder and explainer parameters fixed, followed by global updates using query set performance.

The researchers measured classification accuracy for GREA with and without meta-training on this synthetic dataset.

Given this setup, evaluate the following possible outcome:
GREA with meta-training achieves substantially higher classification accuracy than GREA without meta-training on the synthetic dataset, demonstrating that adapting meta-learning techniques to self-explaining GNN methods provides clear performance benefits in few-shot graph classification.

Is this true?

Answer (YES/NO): YES